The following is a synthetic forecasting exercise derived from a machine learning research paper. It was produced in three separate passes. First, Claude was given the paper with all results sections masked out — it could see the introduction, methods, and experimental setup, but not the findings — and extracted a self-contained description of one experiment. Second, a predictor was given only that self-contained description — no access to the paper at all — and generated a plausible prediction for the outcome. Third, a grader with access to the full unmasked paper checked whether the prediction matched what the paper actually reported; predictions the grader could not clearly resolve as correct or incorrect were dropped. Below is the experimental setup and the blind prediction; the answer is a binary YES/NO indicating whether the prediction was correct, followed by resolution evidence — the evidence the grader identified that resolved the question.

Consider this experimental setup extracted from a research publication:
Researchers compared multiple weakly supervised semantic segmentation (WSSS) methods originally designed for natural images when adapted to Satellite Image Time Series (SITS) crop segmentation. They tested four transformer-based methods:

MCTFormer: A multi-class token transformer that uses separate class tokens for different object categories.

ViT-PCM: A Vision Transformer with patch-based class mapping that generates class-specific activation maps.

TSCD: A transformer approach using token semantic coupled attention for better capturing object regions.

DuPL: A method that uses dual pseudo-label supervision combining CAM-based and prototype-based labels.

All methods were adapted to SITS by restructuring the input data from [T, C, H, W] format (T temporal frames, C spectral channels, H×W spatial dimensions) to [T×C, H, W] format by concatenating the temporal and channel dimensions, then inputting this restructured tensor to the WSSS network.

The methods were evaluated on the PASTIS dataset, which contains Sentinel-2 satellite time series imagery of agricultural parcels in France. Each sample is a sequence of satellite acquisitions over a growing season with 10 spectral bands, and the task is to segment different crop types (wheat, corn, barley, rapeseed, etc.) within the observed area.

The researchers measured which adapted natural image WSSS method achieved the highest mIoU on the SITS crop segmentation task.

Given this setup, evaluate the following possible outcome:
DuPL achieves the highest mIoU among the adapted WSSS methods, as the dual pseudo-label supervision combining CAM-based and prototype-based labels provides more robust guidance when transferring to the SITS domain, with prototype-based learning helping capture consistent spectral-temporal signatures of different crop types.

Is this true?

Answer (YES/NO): NO